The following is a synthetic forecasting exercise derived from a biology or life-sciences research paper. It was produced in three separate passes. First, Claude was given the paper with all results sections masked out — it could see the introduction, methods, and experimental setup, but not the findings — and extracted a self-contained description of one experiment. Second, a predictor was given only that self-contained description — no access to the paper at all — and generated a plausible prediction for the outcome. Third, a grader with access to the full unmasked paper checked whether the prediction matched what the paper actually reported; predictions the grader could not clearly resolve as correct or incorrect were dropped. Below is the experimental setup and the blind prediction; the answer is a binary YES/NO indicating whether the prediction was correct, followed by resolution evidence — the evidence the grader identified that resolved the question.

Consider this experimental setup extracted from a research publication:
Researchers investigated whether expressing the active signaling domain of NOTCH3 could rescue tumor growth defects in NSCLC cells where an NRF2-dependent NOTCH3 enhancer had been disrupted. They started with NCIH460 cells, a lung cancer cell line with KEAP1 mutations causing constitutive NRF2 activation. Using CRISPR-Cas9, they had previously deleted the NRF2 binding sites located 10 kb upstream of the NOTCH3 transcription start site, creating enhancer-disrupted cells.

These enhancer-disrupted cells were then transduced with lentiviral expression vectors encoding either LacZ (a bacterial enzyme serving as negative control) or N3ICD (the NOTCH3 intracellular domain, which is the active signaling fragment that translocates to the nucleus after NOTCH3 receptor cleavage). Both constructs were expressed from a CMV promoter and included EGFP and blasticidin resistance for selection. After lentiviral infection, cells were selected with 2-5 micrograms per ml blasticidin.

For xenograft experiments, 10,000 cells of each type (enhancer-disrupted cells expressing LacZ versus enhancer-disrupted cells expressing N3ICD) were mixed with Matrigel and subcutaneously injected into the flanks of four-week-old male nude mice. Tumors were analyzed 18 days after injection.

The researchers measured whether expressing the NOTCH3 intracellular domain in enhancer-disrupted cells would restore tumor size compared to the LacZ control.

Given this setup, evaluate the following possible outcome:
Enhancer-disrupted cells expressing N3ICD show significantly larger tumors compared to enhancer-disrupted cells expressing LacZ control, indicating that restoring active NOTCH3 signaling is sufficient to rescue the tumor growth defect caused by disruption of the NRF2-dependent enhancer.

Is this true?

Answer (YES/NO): YES